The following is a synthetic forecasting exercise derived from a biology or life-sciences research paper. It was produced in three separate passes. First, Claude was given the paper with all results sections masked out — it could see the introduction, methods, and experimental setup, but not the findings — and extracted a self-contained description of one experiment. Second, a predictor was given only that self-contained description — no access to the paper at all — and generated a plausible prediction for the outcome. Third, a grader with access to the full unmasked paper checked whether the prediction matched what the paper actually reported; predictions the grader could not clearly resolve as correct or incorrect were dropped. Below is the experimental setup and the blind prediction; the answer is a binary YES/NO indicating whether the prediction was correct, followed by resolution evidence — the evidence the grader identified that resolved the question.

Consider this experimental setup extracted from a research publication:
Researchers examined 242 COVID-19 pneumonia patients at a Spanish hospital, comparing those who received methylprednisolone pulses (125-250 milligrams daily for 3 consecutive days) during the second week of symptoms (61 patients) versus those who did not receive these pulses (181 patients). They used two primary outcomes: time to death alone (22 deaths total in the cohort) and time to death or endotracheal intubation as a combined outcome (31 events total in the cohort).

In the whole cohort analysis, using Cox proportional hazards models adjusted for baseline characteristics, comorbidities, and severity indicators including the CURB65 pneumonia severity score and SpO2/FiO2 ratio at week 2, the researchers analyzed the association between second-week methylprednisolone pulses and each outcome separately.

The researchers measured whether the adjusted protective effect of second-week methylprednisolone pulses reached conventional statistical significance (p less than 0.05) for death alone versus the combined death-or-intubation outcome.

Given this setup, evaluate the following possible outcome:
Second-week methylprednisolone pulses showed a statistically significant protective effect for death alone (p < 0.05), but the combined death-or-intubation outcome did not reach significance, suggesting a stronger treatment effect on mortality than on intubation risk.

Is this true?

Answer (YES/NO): NO